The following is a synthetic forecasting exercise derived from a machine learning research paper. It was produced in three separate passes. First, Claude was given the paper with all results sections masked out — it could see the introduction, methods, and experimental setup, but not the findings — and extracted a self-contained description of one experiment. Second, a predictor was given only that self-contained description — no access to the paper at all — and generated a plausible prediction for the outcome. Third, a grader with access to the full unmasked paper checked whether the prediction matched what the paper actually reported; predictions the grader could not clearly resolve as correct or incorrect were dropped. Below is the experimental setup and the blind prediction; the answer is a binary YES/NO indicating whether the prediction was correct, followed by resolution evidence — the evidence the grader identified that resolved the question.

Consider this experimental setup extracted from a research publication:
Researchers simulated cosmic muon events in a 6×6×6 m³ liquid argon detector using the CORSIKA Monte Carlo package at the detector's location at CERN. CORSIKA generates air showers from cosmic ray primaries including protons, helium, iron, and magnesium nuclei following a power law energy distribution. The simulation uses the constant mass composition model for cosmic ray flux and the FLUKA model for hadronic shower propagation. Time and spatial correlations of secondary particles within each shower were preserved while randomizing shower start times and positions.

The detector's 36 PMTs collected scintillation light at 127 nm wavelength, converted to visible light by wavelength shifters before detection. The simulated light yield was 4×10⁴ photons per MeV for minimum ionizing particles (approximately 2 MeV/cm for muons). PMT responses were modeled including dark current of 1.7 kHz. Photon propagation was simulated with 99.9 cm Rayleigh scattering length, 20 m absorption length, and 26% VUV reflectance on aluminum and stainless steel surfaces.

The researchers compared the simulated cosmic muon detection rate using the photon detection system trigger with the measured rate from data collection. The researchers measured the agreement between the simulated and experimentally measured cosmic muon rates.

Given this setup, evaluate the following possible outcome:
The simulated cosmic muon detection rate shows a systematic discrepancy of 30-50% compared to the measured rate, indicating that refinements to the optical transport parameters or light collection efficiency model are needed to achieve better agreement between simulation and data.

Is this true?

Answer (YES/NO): NO